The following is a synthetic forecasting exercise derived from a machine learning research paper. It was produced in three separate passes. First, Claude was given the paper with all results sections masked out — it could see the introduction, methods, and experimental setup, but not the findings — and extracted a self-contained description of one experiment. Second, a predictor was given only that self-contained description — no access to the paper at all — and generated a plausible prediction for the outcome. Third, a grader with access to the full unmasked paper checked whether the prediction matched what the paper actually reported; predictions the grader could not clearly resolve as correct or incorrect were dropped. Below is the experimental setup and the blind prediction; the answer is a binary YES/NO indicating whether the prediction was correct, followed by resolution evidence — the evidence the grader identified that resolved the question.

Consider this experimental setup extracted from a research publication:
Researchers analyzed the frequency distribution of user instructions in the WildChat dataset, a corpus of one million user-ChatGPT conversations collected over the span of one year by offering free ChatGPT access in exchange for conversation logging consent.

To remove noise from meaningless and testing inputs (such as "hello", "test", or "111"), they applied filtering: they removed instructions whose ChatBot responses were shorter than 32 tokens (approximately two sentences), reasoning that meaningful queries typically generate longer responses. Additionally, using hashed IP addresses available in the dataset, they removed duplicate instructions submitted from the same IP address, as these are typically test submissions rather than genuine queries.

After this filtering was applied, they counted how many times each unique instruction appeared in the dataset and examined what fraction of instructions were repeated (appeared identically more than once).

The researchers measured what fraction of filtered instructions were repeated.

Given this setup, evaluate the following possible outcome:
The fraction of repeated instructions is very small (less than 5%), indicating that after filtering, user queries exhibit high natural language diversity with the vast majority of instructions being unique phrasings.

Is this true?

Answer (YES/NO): YES